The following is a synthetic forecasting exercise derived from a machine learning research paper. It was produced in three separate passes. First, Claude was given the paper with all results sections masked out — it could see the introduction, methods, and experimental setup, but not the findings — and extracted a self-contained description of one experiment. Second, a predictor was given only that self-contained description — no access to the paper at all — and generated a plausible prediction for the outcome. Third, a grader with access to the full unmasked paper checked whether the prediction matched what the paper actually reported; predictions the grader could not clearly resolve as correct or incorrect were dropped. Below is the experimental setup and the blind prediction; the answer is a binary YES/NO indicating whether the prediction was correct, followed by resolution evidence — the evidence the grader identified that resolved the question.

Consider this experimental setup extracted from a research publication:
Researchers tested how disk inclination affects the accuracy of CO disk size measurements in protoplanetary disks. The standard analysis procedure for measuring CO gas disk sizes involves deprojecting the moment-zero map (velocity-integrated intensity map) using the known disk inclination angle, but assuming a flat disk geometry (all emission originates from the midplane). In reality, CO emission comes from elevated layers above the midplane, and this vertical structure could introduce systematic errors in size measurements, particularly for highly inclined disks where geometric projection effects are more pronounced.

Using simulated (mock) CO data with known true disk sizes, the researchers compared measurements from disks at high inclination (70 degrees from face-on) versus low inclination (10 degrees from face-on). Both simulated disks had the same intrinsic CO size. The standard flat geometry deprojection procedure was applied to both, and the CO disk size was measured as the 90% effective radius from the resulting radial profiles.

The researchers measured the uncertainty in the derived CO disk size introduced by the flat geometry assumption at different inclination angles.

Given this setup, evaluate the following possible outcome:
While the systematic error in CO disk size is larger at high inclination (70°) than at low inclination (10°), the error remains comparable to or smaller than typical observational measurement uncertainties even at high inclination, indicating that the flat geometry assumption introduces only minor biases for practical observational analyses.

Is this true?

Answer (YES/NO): YES